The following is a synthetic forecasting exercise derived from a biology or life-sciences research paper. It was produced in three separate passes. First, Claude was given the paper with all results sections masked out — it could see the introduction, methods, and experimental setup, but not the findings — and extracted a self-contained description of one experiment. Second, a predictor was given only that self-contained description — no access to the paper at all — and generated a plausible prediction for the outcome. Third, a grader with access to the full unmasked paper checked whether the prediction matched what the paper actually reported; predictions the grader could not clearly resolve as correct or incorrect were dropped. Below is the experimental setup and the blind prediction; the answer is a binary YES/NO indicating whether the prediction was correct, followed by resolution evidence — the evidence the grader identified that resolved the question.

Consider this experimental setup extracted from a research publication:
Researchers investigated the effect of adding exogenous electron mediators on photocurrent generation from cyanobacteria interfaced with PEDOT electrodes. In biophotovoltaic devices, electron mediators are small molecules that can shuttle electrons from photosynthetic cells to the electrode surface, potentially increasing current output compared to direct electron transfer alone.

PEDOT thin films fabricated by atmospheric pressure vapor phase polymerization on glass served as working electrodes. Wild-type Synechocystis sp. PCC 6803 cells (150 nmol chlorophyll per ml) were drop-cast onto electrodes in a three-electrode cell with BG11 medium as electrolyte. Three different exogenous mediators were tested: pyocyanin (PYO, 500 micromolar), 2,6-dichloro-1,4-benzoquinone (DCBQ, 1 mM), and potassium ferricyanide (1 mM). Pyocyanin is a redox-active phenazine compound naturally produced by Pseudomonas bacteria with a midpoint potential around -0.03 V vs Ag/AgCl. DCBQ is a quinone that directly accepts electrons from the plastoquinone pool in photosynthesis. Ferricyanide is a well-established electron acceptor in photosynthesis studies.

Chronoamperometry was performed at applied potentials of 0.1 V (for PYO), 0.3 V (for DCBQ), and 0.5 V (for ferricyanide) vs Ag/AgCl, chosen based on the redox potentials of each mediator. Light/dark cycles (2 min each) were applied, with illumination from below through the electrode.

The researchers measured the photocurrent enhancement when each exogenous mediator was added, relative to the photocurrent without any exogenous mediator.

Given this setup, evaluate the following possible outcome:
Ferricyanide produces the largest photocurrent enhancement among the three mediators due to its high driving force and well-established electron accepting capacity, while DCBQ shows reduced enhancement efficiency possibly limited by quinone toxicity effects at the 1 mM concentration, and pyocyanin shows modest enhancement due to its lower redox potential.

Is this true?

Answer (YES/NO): NO